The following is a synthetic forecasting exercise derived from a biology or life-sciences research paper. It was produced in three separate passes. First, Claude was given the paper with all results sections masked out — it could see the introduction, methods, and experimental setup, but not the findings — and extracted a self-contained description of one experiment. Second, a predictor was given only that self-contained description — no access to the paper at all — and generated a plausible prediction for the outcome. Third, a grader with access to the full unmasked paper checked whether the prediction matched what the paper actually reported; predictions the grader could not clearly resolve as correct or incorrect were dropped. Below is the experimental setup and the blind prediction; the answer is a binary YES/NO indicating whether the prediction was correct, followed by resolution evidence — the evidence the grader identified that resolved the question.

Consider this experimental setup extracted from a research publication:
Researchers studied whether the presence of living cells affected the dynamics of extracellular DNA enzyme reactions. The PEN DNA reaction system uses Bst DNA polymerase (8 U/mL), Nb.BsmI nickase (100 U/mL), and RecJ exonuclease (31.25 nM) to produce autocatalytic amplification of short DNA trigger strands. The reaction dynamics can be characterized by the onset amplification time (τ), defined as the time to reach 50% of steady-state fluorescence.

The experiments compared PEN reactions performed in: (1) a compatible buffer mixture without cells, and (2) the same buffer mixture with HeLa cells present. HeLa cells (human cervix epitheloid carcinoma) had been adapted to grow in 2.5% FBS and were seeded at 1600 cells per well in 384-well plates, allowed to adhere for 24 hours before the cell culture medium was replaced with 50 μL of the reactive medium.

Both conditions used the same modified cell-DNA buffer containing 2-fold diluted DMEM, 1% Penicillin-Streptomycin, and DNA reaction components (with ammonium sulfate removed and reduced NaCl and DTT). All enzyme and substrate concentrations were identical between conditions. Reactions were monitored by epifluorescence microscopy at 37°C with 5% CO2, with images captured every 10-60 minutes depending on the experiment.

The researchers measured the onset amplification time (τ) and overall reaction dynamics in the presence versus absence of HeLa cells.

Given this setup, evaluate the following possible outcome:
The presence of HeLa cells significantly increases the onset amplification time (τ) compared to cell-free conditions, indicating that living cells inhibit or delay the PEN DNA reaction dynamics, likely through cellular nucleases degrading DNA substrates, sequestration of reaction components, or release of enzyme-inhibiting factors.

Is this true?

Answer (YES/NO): NO